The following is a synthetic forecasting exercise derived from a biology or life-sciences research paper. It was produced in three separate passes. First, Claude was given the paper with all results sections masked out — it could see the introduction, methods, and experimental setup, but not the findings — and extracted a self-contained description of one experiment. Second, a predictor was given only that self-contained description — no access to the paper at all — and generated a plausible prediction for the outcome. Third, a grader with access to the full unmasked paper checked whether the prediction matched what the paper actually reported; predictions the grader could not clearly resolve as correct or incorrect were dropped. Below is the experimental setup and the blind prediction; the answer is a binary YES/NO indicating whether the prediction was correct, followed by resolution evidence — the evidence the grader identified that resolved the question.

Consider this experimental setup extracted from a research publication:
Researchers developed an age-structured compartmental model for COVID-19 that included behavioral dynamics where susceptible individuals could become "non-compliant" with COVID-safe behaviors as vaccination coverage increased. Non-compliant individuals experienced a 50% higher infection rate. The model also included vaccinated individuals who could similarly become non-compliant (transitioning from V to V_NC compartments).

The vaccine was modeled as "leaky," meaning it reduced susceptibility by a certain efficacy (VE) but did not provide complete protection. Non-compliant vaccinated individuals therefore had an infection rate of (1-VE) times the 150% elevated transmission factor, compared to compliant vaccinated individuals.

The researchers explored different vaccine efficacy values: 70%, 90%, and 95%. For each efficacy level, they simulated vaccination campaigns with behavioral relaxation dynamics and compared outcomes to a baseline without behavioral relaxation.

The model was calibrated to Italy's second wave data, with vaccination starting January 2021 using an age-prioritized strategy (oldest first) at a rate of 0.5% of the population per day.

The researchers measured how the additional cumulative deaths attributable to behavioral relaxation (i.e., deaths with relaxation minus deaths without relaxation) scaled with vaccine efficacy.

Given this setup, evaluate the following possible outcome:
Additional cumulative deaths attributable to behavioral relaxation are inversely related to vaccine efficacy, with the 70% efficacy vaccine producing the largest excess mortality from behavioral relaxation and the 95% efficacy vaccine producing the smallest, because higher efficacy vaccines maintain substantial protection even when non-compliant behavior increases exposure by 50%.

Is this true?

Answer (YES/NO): YES